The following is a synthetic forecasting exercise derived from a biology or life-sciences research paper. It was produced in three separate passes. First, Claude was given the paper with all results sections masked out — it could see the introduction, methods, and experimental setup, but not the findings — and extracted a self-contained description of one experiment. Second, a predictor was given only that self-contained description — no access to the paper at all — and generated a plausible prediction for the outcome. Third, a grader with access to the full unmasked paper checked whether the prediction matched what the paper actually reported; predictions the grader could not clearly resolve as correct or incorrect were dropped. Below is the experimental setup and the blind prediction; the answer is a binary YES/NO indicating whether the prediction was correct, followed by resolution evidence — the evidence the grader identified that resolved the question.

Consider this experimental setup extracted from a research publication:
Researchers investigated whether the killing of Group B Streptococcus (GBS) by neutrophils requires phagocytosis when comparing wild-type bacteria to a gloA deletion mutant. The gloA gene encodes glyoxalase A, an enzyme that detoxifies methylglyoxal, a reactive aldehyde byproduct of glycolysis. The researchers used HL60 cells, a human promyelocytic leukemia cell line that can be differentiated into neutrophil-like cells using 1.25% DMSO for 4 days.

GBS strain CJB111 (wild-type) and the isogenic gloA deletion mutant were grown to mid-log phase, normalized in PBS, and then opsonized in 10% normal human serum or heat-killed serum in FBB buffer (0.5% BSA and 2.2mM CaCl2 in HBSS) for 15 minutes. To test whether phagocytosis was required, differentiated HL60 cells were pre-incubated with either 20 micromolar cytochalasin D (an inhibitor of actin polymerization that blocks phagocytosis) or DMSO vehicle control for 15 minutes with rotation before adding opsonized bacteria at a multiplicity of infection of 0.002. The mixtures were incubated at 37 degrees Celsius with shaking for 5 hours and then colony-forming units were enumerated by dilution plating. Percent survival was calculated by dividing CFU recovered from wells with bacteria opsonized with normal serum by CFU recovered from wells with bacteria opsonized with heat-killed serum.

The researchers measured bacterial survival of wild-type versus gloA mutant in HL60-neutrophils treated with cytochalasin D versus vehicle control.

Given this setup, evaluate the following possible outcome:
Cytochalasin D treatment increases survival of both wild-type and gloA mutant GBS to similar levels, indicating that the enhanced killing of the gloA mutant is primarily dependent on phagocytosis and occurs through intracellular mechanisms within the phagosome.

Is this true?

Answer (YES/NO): NO